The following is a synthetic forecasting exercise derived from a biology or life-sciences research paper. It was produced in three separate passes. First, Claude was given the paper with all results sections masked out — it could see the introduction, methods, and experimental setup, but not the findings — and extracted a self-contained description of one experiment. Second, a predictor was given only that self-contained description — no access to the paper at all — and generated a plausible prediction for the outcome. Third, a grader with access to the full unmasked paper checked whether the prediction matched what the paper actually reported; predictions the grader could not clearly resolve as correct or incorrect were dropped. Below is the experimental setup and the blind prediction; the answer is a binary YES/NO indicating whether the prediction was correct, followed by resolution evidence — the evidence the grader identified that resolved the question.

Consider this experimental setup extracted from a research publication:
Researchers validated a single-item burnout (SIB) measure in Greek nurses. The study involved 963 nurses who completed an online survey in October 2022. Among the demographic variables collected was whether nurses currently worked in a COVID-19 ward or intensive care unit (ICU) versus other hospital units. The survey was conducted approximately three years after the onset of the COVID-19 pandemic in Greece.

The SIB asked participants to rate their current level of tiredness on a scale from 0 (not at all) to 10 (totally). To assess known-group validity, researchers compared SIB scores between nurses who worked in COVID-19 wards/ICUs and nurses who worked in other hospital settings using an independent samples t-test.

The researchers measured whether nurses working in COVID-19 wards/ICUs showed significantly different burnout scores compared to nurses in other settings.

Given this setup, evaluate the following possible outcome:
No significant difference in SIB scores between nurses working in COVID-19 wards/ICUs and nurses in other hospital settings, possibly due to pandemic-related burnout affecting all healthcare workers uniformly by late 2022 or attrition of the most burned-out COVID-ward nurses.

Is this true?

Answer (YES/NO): NO